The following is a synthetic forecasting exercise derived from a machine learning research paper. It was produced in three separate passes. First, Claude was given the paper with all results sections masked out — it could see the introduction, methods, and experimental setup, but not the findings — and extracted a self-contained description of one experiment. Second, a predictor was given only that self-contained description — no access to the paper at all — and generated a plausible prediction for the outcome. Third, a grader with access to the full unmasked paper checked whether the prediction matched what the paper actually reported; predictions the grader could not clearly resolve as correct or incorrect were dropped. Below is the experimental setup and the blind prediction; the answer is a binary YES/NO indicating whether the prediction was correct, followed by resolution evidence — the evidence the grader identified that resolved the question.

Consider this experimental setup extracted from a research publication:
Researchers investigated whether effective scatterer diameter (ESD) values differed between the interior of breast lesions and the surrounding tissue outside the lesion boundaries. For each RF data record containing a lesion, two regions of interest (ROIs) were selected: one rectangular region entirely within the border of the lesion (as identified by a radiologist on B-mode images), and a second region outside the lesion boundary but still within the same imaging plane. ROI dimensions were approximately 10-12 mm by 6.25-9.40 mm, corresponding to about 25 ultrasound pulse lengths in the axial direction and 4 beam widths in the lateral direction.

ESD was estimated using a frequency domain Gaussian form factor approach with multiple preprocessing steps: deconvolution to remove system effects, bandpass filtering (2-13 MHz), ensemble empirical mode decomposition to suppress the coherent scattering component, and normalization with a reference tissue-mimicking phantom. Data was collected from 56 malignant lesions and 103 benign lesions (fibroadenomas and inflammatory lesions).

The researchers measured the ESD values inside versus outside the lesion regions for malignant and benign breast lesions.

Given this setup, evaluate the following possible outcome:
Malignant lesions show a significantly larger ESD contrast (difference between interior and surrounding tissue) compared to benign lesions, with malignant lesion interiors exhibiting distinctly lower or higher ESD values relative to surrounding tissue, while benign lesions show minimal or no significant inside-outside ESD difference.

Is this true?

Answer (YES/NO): NO